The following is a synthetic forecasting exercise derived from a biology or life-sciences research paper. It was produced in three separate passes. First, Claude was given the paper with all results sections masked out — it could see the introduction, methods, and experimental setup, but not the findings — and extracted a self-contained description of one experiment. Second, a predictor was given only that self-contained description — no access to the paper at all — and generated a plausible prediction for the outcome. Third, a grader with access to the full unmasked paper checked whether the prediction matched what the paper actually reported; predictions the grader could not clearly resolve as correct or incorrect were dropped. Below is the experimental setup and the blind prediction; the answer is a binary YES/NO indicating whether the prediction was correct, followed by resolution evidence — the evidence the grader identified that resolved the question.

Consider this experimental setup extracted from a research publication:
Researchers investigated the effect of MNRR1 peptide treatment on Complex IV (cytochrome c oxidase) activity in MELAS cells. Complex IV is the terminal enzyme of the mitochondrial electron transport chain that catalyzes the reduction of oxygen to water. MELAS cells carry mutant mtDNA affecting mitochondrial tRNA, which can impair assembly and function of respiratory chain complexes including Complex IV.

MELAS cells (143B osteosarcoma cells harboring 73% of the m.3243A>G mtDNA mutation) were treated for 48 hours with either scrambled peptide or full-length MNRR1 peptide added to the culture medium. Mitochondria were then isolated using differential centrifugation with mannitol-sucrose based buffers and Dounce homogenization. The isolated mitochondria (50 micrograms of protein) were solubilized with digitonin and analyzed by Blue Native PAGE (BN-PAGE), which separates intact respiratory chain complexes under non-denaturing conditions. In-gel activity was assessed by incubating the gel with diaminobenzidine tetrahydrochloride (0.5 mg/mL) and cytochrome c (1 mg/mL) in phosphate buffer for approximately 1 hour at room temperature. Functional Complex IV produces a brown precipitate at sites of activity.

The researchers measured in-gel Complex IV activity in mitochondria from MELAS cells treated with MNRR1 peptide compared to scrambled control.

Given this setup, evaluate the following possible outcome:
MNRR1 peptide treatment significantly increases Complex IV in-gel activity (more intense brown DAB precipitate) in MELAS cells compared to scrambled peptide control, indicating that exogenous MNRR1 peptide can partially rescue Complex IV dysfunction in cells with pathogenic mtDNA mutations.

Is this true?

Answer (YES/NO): NO